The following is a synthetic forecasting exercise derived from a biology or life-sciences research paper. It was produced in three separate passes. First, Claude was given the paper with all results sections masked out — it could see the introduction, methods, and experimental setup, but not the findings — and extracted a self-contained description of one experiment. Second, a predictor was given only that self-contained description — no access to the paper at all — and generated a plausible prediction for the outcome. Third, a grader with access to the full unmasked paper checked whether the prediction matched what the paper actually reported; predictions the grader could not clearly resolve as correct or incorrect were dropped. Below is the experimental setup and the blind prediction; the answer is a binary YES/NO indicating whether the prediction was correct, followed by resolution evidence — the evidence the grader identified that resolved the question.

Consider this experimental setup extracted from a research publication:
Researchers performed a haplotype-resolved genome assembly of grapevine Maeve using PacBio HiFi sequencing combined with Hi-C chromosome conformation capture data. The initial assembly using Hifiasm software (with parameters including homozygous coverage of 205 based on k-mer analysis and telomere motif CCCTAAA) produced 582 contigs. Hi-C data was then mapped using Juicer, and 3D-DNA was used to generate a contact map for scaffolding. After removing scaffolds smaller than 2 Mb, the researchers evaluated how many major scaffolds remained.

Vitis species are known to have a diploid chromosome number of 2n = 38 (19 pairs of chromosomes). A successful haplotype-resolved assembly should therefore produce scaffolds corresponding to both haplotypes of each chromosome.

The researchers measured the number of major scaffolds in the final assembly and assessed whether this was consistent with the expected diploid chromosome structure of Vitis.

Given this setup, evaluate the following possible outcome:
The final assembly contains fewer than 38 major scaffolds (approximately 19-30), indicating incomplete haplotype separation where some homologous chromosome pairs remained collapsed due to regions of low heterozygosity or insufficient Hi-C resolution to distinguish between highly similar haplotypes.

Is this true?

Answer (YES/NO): NO